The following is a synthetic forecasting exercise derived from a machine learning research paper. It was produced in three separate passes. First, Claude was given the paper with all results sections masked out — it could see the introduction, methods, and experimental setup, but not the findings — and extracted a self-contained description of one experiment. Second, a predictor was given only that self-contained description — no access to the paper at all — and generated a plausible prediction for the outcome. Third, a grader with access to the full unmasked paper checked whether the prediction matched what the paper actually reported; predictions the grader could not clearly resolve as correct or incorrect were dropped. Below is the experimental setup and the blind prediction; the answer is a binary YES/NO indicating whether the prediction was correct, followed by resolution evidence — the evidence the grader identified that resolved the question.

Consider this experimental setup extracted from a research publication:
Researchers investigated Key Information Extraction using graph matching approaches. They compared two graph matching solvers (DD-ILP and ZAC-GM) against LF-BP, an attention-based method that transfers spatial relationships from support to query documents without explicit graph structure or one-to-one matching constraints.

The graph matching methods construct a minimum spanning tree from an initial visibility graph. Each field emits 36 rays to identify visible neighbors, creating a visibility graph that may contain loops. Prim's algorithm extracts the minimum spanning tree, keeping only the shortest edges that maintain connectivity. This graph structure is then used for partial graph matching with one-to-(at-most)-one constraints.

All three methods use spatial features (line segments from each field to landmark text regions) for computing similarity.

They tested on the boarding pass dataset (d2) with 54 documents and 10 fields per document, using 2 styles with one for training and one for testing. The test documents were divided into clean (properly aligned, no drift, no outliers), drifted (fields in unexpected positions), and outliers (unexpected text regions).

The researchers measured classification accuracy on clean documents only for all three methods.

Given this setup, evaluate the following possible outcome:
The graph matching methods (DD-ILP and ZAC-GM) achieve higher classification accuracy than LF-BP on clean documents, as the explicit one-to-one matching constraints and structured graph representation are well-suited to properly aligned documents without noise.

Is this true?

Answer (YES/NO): NO